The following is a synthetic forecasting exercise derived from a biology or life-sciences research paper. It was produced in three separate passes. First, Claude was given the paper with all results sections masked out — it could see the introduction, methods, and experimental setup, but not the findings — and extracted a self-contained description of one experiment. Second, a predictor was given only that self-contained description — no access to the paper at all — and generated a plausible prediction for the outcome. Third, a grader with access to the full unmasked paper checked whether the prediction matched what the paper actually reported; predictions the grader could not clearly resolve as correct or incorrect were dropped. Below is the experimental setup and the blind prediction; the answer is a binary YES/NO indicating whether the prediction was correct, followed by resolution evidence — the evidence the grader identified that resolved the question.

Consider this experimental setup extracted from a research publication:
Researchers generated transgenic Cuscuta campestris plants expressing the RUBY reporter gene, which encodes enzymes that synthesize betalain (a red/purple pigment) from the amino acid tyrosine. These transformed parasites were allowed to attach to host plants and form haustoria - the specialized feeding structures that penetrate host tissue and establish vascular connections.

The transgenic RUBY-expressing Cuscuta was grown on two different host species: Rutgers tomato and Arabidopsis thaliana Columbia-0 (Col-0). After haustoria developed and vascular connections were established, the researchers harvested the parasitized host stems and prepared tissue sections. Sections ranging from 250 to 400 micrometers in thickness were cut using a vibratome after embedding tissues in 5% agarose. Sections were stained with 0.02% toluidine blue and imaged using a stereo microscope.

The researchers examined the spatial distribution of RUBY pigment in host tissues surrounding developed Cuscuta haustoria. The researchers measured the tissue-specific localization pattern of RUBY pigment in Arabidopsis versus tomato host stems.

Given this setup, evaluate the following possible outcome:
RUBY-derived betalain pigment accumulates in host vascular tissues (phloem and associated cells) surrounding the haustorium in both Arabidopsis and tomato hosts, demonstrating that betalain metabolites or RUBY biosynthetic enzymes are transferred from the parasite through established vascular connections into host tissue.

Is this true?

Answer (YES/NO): NO